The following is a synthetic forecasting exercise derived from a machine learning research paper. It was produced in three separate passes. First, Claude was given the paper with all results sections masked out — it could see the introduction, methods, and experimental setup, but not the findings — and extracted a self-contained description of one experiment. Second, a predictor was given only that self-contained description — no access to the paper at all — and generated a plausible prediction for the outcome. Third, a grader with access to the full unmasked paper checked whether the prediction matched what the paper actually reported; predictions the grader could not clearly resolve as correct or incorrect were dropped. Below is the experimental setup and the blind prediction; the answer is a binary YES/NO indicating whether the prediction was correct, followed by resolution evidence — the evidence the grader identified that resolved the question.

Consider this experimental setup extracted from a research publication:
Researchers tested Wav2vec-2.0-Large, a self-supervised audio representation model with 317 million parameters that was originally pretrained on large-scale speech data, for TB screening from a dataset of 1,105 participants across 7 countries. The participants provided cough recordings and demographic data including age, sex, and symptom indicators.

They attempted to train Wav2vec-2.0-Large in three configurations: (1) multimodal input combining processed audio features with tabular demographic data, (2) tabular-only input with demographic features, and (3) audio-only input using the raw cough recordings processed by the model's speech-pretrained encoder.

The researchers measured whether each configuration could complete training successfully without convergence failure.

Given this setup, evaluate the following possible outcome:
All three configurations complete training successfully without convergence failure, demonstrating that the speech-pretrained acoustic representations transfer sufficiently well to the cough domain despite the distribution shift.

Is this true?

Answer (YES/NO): NO